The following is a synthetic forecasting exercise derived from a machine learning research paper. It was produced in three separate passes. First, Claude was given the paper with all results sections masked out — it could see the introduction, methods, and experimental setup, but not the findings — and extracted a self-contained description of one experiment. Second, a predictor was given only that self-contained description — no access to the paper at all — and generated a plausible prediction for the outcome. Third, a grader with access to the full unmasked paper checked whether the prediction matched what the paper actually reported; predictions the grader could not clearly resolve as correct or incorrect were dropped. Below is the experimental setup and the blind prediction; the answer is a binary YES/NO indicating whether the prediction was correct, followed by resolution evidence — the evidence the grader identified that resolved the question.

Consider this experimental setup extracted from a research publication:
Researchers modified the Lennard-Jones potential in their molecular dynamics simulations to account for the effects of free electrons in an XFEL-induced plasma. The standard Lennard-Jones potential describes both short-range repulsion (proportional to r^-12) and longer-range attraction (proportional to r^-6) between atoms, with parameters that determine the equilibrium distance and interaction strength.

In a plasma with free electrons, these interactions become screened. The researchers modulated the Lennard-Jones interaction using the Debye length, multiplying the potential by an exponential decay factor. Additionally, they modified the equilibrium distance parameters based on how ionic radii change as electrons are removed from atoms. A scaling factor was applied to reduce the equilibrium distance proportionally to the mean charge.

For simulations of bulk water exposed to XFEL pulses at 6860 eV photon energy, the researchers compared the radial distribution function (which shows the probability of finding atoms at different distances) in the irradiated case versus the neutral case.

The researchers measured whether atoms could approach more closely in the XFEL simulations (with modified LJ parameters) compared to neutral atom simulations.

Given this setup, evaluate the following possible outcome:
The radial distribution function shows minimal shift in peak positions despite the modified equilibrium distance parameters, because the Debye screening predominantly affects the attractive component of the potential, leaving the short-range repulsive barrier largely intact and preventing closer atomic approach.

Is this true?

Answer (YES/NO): NO